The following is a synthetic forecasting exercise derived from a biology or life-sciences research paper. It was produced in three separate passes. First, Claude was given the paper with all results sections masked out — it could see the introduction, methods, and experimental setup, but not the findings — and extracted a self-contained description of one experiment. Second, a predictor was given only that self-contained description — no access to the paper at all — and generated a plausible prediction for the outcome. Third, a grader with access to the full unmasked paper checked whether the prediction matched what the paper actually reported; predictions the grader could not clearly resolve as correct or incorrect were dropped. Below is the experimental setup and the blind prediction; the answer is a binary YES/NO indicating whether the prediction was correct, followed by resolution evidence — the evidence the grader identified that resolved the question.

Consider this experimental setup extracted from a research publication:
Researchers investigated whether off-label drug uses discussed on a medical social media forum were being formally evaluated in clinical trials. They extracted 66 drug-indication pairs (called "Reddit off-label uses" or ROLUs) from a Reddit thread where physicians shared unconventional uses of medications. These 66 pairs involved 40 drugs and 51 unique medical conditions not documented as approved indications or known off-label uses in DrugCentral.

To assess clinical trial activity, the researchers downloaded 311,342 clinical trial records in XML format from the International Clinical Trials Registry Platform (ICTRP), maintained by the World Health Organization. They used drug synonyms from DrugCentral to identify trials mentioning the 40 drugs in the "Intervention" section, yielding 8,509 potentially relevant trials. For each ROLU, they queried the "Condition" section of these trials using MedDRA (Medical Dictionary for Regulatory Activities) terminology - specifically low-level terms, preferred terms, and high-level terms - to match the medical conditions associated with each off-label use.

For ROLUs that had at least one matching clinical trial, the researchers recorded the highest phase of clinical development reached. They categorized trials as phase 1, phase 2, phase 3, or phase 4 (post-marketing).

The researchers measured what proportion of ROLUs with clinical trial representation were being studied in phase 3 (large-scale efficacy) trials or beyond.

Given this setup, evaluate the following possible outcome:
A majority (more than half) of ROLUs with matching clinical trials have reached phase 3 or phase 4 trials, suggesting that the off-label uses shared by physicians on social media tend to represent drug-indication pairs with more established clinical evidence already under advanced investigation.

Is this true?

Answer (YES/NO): YES